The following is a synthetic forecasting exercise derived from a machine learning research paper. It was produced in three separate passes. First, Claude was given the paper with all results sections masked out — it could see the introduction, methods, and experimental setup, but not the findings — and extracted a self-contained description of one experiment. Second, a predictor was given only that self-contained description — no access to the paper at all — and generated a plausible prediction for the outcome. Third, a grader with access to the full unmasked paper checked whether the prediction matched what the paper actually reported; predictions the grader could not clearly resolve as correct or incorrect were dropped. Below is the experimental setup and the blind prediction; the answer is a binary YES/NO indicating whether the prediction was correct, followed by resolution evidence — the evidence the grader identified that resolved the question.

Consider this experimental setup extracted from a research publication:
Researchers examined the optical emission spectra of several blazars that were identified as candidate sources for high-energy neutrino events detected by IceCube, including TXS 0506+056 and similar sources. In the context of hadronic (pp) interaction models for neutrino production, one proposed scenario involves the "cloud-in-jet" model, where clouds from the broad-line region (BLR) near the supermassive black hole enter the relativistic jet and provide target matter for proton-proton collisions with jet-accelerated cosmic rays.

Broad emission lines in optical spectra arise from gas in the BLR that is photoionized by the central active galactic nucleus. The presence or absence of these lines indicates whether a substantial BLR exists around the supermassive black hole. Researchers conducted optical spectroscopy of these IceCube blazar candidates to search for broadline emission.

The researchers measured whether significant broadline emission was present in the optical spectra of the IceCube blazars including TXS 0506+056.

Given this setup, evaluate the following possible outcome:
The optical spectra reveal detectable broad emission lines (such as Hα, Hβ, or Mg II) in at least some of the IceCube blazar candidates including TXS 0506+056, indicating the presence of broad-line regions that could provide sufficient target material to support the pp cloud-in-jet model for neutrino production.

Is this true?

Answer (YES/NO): NO